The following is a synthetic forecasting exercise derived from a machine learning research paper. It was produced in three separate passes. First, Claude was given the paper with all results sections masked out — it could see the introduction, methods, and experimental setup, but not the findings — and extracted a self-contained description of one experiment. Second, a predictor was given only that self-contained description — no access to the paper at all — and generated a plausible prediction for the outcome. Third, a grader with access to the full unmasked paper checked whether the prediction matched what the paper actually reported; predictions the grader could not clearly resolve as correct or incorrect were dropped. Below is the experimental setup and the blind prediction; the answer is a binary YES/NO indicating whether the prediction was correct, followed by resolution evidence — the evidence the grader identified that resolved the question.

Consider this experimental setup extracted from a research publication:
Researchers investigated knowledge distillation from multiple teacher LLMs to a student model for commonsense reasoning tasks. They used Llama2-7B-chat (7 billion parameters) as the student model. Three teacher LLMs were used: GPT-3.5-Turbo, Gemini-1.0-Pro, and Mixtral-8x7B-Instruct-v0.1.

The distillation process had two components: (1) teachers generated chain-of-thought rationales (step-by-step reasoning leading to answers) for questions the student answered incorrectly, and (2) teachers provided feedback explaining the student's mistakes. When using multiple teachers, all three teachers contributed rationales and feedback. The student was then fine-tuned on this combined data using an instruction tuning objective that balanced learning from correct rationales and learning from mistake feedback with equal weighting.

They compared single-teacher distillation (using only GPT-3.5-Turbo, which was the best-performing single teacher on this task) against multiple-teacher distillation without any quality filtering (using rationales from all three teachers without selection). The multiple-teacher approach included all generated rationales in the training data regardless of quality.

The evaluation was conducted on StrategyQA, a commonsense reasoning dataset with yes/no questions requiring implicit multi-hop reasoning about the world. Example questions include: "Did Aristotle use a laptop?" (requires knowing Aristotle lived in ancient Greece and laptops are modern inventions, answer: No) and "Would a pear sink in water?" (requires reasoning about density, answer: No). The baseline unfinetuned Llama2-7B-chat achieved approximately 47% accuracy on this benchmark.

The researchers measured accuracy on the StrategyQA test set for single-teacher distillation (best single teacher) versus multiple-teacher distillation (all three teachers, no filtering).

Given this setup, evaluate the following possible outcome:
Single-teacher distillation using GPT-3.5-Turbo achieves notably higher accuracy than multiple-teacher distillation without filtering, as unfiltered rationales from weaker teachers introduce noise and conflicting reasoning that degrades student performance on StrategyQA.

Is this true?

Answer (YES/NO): YES